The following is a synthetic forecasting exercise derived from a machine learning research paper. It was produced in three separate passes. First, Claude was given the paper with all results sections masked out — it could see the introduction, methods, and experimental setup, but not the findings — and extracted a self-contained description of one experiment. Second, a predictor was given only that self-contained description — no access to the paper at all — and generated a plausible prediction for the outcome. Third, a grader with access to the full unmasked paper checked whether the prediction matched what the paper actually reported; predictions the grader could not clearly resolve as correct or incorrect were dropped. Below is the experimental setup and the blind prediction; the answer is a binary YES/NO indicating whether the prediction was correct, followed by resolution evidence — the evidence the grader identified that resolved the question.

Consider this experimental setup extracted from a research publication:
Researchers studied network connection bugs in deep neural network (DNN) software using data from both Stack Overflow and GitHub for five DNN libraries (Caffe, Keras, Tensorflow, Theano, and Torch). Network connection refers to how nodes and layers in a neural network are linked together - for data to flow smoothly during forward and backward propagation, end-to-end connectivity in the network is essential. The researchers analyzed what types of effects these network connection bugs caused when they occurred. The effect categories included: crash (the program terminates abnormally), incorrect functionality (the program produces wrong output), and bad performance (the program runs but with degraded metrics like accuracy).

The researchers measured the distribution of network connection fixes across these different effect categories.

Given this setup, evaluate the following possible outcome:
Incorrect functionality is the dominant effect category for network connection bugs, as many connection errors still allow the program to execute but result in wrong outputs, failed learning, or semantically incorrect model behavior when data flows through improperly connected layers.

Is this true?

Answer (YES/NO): NO